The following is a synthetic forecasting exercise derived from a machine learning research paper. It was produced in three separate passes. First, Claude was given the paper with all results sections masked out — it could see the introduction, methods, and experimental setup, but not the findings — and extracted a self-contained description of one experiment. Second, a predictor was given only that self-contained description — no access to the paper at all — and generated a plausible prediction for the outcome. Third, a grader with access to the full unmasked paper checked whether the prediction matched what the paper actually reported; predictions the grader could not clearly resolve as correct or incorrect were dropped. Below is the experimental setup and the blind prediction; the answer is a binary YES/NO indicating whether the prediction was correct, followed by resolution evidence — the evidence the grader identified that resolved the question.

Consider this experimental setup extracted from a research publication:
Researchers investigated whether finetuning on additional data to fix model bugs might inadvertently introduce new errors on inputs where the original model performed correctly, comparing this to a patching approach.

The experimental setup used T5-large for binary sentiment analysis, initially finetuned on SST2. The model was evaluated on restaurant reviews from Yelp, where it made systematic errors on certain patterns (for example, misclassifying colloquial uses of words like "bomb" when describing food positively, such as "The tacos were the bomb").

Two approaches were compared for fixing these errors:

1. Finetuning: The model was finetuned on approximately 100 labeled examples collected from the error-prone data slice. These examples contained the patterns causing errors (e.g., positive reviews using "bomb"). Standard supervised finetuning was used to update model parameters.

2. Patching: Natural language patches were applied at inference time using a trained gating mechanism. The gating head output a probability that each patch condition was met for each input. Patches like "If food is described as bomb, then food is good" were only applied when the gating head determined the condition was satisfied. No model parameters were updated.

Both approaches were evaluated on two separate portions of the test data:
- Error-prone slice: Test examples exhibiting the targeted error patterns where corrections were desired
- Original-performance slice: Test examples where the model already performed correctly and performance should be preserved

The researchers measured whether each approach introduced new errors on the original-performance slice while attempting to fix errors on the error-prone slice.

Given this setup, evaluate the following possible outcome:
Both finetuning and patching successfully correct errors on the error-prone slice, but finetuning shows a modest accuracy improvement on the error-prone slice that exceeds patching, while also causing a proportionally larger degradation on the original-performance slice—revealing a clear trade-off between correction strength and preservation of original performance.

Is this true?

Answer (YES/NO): NO